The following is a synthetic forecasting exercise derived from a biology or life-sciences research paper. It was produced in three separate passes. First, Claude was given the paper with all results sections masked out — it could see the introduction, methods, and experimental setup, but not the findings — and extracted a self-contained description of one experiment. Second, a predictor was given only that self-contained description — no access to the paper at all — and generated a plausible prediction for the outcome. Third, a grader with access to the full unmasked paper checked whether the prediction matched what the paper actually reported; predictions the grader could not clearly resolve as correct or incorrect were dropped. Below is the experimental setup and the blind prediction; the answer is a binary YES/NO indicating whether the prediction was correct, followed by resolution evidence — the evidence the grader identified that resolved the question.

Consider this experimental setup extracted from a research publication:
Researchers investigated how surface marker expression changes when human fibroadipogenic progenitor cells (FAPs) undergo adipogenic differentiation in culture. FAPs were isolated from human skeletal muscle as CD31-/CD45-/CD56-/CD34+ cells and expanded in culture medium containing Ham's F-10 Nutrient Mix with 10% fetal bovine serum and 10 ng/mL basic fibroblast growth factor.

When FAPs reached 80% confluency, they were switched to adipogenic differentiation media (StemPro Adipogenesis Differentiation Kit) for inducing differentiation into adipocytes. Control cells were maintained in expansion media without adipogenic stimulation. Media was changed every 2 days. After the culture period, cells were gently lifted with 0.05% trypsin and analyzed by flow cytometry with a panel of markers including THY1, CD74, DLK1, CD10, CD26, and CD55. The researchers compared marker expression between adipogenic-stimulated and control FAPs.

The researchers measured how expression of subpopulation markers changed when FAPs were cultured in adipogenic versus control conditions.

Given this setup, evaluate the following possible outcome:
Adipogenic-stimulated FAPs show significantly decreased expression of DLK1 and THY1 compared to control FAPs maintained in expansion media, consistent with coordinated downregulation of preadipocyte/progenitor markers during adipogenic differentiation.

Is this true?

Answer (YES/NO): NO